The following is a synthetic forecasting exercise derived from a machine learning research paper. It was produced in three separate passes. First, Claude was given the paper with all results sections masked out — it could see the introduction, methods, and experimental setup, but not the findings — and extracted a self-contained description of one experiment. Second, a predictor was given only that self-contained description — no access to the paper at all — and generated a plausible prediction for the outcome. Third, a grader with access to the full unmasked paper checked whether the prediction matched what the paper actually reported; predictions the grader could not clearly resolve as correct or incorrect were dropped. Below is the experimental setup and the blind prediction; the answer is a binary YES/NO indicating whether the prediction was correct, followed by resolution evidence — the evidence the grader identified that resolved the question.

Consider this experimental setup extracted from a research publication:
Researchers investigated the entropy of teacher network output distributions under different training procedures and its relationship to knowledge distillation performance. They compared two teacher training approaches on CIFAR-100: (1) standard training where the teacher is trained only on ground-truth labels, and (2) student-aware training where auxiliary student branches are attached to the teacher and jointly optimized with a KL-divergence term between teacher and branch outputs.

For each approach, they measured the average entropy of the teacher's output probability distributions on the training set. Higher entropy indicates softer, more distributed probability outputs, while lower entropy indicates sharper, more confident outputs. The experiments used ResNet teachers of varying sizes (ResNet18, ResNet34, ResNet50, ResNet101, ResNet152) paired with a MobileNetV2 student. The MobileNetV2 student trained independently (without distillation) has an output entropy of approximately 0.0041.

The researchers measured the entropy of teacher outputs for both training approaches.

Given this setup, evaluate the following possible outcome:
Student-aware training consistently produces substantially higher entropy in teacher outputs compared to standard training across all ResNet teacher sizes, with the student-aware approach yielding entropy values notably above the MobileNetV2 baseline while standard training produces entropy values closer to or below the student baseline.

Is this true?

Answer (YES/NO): YES